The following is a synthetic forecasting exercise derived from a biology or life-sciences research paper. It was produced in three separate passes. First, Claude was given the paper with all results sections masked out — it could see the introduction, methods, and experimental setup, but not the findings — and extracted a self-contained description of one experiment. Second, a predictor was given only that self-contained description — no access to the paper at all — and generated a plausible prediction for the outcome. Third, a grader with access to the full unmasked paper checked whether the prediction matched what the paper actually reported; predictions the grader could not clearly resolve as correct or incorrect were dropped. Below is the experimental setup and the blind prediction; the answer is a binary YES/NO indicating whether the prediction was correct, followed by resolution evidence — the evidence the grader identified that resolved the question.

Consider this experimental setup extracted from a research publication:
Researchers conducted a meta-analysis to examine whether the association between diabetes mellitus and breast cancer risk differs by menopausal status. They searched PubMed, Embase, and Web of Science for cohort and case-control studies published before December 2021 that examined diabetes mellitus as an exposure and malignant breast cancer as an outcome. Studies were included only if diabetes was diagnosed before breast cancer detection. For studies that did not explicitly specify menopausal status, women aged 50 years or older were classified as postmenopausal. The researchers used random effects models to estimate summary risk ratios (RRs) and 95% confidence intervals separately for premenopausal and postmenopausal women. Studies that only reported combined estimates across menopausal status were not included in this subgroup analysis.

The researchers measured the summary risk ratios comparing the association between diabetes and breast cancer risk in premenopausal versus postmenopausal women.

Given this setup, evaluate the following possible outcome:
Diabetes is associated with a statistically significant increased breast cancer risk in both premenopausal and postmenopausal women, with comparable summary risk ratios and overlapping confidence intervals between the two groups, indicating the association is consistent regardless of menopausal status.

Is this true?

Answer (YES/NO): NO